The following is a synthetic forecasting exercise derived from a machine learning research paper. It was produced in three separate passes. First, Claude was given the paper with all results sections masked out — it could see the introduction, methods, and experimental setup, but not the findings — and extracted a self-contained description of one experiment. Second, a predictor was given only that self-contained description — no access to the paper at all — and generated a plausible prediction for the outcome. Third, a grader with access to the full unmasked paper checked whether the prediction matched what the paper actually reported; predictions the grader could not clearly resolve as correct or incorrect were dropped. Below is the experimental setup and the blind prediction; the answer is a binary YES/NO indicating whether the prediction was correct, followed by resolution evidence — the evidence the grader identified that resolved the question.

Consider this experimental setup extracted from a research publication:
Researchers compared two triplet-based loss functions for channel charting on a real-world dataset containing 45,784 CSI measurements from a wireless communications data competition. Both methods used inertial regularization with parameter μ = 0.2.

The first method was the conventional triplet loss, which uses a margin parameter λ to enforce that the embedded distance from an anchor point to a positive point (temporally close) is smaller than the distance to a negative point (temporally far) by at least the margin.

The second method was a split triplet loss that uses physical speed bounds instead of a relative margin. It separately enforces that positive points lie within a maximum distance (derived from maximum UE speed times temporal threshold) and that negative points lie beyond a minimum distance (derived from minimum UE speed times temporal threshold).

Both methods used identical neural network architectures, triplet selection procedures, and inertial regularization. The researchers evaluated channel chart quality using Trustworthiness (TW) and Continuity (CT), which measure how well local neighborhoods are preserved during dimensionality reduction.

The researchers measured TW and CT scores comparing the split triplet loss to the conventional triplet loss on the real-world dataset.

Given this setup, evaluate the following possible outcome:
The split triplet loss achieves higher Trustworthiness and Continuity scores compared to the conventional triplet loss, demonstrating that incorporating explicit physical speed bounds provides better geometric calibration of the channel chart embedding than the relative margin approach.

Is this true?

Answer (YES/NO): YES